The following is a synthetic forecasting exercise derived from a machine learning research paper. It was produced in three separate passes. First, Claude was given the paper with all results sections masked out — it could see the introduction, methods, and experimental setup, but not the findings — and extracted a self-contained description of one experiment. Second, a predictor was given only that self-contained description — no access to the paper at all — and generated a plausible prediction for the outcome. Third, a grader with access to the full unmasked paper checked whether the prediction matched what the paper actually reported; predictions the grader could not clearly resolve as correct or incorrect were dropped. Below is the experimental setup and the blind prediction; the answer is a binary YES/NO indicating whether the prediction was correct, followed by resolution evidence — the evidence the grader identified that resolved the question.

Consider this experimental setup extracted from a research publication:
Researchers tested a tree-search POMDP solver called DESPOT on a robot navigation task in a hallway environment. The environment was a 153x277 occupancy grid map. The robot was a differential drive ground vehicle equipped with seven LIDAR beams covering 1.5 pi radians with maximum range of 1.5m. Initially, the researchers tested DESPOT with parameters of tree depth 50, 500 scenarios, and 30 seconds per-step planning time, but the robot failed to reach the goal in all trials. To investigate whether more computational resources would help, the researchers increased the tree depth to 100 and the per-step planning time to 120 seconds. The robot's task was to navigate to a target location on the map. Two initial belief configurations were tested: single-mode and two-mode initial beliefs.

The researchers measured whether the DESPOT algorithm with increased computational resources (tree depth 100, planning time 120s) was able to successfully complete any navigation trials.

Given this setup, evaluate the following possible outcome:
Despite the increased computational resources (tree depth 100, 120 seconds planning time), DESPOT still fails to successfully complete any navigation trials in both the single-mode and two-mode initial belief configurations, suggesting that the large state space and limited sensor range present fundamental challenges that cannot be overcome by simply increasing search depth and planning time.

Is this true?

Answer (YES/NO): YES